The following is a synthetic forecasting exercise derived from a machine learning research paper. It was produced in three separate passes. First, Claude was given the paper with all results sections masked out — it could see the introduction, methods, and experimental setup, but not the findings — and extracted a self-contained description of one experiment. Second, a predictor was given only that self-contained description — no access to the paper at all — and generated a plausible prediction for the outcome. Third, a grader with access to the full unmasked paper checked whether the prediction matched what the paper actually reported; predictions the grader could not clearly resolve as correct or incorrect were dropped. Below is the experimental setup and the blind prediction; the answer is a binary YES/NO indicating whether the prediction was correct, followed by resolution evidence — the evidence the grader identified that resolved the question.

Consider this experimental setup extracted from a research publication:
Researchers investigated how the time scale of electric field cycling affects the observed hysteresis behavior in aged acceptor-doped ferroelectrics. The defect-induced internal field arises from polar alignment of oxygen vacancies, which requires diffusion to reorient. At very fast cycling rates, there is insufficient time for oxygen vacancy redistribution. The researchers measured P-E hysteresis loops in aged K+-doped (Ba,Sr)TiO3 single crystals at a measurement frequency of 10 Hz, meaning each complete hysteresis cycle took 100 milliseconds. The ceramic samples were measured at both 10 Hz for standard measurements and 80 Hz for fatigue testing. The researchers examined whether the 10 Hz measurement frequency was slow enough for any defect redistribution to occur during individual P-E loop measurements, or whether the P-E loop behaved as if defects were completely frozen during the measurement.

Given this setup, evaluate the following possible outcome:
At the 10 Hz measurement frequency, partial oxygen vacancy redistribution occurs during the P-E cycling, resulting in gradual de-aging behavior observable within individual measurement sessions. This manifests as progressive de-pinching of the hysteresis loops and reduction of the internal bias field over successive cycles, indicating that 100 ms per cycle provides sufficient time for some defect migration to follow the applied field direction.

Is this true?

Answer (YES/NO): NO